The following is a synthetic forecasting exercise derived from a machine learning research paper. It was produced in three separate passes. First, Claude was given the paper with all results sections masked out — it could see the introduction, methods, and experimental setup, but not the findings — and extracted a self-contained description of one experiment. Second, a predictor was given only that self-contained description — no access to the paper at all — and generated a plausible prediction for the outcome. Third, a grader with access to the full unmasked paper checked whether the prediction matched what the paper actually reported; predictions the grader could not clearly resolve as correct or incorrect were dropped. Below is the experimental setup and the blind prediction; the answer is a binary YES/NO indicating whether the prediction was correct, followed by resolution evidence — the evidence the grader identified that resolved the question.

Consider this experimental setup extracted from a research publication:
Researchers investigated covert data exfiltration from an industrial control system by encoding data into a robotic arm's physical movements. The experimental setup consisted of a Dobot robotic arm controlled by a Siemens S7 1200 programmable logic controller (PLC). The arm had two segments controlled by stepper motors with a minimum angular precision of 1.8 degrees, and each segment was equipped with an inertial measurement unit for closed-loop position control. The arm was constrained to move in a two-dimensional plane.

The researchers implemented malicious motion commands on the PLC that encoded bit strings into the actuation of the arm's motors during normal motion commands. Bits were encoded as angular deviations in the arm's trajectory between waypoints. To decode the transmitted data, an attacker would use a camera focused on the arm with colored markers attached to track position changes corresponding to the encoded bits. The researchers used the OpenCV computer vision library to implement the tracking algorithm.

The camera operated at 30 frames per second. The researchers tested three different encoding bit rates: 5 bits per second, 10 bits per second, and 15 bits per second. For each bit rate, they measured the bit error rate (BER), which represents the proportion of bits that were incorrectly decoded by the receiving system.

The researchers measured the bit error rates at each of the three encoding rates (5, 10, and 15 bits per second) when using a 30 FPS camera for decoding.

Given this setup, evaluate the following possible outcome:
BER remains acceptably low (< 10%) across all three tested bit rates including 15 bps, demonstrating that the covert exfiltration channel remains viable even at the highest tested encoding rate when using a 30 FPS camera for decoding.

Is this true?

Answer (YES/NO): NO